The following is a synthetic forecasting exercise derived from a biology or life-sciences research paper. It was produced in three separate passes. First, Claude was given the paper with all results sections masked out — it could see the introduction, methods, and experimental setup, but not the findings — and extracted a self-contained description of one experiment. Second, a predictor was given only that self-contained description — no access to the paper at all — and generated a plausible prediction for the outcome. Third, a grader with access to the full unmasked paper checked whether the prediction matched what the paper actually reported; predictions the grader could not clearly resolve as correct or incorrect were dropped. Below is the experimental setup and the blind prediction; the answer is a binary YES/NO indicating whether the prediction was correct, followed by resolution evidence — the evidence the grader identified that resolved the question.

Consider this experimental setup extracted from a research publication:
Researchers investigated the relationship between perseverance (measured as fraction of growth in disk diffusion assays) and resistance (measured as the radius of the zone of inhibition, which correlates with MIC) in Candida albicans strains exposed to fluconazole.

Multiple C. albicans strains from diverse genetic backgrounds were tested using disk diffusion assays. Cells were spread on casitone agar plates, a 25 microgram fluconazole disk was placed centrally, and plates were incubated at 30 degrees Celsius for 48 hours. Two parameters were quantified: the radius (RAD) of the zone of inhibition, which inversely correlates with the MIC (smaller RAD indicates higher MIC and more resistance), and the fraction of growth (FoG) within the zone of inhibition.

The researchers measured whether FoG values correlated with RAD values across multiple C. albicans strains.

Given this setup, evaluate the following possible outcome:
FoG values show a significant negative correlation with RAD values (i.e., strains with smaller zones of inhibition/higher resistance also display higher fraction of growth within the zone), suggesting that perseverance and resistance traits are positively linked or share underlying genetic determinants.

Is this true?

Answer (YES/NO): NO